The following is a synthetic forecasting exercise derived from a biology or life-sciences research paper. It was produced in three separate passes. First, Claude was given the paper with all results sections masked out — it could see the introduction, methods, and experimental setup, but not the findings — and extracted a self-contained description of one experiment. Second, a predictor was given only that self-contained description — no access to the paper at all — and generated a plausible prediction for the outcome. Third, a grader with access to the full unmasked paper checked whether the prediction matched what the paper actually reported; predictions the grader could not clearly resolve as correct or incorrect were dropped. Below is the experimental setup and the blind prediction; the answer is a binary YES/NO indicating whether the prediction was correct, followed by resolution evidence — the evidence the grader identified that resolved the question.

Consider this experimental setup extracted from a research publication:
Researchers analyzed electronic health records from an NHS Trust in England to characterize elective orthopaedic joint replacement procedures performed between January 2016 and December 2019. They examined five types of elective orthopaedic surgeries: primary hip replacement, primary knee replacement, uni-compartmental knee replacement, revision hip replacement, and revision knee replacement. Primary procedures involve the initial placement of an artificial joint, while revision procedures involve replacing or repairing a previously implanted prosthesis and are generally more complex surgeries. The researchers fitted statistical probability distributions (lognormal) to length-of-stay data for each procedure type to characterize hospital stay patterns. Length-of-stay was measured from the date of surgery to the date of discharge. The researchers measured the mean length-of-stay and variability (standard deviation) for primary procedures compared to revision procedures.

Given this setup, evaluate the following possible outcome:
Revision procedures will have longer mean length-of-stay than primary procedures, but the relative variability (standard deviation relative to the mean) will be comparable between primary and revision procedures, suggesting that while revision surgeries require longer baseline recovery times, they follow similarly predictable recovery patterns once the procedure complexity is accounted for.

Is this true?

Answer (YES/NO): NO